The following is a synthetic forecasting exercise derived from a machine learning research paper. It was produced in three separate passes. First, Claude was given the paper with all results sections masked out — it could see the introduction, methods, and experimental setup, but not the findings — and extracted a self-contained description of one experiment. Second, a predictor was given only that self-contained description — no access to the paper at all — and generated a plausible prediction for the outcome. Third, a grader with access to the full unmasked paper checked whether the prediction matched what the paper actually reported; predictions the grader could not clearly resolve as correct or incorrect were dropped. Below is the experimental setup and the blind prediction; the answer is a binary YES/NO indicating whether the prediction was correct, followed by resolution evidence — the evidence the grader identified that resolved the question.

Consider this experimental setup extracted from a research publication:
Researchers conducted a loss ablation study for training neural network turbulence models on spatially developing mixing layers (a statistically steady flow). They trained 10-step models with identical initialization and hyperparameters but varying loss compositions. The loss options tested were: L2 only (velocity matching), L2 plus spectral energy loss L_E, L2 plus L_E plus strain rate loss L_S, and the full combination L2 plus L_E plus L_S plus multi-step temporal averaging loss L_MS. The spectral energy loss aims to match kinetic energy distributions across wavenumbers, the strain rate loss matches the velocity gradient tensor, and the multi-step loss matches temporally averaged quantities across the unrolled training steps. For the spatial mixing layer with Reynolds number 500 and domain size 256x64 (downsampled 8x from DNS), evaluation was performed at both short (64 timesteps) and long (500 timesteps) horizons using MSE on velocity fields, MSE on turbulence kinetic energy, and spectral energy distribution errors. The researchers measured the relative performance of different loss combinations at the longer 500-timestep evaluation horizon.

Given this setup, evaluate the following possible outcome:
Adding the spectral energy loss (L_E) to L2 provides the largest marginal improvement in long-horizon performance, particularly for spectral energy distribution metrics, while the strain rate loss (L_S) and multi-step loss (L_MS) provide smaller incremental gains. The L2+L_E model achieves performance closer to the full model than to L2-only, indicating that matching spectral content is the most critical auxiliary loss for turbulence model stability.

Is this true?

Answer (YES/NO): NO